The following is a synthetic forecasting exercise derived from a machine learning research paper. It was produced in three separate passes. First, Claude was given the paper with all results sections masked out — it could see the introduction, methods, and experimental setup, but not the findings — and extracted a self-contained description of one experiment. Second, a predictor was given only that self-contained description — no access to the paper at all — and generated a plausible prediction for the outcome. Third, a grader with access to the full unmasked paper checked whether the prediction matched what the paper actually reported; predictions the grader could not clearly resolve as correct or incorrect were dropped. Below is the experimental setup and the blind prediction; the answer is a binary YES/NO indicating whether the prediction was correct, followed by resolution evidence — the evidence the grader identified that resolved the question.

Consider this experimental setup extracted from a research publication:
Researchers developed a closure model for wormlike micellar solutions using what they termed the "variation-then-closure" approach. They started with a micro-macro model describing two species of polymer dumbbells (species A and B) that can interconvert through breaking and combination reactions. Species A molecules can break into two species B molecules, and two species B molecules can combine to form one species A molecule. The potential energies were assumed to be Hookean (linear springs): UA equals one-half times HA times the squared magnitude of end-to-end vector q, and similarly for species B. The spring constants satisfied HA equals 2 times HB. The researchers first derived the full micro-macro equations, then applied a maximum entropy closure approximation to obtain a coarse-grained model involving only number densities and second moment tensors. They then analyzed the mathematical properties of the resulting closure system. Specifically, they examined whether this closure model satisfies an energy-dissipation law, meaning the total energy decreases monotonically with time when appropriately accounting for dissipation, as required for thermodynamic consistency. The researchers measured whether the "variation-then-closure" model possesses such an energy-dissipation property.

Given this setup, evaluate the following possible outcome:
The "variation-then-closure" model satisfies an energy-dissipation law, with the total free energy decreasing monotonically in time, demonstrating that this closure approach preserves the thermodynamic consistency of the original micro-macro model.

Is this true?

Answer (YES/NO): YES